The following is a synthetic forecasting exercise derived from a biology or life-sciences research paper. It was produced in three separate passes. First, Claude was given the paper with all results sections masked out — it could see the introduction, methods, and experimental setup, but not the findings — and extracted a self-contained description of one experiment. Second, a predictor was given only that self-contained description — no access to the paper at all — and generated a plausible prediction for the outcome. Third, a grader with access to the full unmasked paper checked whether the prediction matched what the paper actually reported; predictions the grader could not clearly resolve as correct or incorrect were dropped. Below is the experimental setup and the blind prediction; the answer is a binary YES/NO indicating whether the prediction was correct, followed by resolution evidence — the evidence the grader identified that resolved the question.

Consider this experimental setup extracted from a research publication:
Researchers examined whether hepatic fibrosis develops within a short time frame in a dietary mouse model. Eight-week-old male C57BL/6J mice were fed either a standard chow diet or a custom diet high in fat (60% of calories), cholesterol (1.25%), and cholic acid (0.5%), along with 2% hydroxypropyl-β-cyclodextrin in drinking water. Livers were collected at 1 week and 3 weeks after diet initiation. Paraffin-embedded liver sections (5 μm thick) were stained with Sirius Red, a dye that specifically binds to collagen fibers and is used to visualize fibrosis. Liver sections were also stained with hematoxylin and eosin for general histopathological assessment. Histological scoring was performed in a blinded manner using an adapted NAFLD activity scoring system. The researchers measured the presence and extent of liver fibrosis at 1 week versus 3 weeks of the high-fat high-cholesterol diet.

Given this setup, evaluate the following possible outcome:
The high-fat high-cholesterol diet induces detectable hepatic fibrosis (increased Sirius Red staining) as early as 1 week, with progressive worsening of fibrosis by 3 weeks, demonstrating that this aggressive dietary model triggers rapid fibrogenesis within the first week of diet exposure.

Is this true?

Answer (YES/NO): NO